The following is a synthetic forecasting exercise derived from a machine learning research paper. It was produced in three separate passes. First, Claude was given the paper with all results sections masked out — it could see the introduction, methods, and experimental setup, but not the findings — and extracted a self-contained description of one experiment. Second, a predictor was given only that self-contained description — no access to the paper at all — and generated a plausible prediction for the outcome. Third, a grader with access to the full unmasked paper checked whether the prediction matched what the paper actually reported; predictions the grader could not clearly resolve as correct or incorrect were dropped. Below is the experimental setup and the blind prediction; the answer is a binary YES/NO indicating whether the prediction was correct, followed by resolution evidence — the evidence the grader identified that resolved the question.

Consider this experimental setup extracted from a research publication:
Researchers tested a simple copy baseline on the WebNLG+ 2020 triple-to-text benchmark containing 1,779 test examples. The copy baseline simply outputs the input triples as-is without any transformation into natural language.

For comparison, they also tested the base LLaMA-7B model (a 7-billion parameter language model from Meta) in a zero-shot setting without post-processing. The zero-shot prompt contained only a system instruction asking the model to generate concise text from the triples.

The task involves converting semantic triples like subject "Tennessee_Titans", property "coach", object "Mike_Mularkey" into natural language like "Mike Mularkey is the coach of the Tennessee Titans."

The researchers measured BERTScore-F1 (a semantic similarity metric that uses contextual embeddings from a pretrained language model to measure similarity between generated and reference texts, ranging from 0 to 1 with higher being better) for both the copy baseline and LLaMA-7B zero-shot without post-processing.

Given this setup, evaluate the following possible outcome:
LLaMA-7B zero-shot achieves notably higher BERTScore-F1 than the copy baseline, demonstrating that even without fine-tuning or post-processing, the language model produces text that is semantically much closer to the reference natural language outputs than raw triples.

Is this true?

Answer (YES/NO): NO